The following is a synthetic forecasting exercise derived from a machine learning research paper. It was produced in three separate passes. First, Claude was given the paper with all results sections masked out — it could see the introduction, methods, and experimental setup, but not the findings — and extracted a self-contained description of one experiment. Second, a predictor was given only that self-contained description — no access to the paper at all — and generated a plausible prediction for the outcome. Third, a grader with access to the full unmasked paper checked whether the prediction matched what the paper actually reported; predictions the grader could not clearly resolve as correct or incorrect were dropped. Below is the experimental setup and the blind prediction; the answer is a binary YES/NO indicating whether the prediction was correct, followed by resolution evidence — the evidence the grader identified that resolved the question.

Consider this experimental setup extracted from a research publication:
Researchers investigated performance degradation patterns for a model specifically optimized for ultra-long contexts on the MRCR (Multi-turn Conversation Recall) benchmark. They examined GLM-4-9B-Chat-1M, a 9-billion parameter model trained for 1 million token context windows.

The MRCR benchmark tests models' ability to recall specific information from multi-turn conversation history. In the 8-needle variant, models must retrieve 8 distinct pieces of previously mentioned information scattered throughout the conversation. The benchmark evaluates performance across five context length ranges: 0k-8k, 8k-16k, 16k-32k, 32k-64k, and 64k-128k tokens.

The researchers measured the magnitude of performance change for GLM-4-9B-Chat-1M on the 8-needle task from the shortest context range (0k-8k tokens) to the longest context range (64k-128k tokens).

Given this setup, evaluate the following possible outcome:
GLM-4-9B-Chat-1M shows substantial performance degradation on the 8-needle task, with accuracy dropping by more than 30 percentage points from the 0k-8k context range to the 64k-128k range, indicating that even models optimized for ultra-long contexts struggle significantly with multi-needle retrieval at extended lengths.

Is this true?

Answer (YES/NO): NO